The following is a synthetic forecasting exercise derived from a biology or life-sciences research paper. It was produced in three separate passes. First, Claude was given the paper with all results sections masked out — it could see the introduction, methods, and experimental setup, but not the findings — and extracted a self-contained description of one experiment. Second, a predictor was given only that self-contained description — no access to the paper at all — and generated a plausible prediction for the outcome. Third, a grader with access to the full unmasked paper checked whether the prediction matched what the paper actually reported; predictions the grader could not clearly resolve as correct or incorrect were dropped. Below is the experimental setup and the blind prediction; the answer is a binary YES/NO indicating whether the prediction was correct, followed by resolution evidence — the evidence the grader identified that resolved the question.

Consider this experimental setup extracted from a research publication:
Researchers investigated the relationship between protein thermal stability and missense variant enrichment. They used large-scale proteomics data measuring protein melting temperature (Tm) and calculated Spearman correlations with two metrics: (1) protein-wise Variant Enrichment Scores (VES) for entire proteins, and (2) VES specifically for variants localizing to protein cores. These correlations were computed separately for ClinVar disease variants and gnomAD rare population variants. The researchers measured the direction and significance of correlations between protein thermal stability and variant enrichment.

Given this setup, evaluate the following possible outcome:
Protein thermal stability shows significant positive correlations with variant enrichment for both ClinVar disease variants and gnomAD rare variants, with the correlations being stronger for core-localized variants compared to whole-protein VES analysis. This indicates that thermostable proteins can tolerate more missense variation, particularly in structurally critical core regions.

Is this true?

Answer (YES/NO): NO